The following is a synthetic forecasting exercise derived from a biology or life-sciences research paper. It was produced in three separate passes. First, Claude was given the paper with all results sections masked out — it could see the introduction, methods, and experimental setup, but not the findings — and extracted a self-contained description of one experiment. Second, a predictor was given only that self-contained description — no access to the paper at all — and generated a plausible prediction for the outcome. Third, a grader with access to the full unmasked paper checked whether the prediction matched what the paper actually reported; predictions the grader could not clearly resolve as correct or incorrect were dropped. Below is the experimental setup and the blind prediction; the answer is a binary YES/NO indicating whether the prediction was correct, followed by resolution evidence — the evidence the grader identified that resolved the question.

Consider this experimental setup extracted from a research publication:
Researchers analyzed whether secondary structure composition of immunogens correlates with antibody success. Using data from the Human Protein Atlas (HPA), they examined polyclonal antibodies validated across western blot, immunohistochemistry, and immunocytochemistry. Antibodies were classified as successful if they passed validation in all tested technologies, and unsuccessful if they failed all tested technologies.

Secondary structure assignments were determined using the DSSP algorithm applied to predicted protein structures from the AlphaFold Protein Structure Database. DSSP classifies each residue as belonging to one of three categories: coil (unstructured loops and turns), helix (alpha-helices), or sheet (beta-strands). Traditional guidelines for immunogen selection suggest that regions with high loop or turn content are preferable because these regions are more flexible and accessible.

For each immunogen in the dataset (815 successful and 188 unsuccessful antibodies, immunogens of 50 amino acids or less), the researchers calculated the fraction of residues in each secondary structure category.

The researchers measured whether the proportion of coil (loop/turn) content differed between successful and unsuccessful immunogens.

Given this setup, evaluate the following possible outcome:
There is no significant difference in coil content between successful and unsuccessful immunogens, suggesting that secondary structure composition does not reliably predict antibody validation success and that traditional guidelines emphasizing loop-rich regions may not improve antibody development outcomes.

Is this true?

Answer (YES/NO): NO